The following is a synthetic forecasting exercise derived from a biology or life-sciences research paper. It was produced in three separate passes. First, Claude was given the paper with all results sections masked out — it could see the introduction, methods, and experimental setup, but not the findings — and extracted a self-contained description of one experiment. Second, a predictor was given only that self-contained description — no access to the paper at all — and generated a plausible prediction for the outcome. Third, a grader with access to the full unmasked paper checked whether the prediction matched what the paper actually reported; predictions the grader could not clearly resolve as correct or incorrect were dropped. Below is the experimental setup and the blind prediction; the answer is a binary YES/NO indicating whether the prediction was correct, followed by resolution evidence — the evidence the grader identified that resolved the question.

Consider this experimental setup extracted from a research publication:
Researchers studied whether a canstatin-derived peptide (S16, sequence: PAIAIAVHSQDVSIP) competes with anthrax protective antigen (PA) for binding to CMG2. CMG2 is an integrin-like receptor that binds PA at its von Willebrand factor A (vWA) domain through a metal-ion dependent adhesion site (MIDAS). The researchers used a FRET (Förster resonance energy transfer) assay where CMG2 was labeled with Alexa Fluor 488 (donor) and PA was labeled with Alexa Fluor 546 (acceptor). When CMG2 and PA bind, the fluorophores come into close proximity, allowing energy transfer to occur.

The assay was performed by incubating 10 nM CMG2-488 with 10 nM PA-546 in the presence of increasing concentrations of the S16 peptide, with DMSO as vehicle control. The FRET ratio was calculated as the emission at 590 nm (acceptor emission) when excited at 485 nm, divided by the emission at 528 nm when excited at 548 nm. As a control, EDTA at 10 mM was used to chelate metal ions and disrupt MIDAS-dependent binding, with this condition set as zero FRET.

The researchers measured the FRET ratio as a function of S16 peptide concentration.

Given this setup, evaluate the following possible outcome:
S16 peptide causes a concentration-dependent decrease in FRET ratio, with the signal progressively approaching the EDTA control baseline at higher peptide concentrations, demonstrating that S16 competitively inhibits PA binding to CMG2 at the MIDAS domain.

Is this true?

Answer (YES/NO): YES